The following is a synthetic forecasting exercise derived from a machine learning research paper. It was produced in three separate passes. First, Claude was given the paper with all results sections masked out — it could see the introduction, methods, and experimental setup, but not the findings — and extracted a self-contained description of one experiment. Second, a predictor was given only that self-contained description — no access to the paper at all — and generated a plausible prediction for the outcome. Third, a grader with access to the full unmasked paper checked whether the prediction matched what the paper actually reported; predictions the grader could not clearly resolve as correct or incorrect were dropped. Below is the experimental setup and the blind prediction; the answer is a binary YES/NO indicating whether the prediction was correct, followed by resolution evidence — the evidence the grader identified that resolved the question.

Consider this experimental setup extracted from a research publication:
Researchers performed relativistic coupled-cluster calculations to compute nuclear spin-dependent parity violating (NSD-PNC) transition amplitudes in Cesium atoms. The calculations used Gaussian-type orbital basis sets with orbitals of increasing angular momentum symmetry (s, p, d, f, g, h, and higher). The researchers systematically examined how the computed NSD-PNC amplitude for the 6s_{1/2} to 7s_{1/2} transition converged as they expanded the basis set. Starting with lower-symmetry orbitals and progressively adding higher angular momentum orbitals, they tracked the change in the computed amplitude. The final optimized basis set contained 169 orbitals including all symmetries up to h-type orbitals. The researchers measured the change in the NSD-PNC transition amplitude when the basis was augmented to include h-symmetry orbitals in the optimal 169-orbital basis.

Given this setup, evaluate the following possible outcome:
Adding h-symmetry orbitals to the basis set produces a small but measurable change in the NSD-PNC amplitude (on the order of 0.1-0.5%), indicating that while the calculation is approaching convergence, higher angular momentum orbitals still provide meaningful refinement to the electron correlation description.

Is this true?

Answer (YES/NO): YES